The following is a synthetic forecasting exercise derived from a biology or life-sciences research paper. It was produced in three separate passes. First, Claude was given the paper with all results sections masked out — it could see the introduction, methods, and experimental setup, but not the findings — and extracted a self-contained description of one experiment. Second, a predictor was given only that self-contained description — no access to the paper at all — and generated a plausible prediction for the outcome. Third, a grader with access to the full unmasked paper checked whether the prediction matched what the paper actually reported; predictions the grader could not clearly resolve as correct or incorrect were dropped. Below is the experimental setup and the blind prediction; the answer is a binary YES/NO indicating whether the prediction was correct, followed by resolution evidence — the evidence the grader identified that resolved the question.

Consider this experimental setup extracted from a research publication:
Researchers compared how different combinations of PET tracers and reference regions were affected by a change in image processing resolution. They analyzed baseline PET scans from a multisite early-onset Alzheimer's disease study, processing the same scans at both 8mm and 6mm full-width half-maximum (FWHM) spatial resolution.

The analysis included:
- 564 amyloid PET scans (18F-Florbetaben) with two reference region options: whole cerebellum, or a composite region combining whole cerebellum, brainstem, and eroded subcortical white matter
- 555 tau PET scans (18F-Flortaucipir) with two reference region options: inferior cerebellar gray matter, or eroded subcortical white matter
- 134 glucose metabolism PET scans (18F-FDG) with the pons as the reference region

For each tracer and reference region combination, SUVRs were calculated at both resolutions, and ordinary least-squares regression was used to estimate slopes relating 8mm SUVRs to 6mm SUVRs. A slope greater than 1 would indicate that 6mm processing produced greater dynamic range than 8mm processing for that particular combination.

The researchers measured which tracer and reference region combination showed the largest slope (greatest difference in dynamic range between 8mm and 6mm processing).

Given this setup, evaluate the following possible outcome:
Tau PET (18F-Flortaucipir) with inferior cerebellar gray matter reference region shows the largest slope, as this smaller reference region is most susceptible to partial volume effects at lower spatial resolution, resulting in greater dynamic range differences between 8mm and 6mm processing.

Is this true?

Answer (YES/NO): NO